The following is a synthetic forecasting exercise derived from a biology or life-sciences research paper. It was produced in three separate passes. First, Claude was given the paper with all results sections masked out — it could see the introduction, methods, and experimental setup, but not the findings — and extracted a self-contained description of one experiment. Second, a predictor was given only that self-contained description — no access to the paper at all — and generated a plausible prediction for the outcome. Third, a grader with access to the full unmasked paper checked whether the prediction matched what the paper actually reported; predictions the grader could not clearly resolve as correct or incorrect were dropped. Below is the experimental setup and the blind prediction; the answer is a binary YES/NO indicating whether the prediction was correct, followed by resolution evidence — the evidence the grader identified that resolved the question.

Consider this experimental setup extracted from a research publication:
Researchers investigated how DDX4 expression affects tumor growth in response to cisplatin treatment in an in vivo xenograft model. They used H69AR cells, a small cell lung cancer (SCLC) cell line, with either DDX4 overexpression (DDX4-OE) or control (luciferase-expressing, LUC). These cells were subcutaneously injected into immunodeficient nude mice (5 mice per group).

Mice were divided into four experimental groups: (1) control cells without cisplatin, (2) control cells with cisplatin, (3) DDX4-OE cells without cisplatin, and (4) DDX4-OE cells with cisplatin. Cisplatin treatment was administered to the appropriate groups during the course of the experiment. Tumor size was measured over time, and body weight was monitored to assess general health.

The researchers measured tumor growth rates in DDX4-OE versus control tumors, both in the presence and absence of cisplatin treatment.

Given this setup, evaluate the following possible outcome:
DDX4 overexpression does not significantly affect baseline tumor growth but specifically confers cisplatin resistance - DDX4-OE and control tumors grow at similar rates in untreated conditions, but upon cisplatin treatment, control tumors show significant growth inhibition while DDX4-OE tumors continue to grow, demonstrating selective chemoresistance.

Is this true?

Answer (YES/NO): YES